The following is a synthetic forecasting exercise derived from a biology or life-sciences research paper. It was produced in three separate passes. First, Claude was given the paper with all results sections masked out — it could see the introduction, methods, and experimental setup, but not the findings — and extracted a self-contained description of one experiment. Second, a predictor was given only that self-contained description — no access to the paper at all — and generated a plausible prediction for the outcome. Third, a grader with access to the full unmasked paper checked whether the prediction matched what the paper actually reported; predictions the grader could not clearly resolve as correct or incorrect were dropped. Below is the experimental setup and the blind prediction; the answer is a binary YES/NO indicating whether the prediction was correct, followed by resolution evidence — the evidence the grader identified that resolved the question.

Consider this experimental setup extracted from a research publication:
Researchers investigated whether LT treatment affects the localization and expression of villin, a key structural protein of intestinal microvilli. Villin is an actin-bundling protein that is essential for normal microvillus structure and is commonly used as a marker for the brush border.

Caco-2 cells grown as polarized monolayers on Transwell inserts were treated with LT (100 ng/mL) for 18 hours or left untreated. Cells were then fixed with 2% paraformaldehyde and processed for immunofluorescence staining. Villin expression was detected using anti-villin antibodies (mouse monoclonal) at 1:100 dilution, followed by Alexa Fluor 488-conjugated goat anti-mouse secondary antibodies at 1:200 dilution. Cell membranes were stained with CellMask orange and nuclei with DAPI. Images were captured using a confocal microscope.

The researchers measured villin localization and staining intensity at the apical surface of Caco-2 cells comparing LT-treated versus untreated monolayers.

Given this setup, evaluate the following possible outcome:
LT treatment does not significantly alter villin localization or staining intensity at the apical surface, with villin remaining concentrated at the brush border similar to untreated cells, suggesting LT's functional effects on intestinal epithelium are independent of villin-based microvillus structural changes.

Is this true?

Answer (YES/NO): NO